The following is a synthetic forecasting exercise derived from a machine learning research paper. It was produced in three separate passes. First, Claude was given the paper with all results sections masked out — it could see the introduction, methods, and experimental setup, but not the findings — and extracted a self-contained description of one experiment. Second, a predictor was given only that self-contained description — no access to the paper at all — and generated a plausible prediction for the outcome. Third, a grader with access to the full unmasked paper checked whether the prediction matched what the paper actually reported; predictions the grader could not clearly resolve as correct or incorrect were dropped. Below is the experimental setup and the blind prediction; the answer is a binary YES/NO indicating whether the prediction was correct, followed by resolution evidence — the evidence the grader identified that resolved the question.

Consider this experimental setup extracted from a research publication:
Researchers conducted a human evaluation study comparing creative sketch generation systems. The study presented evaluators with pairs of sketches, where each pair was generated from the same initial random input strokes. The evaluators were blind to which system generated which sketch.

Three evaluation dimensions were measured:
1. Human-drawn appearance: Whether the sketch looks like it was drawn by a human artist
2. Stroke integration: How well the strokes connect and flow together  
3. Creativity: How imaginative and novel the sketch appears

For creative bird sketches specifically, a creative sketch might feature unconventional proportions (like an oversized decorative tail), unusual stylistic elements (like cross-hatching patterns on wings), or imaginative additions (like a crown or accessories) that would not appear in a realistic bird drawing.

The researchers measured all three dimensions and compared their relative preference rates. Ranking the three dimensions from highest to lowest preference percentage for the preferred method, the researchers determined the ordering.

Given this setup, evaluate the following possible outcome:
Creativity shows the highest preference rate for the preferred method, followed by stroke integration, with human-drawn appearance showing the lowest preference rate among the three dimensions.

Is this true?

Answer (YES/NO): NO